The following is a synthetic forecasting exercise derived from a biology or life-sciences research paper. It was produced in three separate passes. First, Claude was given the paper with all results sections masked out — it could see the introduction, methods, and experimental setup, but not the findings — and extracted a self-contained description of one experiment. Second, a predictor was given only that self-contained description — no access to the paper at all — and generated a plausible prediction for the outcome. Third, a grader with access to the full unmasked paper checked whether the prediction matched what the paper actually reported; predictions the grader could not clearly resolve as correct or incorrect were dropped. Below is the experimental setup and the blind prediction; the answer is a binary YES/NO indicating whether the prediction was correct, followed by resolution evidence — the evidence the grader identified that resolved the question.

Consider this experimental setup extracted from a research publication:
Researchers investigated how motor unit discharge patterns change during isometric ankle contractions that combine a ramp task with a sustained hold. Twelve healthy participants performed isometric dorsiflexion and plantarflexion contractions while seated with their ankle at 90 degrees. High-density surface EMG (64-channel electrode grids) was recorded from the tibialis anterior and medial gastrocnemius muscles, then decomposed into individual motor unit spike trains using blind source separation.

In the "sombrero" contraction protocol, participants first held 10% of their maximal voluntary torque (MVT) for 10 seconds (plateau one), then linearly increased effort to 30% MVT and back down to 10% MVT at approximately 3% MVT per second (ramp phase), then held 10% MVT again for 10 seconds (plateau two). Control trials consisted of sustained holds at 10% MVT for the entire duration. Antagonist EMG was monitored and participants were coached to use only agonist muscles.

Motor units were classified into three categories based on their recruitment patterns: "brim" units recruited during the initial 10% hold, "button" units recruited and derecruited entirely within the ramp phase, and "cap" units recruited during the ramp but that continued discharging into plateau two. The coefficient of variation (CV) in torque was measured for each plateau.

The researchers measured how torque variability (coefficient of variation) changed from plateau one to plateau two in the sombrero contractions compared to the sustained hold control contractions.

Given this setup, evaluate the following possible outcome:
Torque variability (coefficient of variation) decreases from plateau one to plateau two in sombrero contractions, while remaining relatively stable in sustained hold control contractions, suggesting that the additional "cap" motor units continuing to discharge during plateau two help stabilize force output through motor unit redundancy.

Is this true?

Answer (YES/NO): NO